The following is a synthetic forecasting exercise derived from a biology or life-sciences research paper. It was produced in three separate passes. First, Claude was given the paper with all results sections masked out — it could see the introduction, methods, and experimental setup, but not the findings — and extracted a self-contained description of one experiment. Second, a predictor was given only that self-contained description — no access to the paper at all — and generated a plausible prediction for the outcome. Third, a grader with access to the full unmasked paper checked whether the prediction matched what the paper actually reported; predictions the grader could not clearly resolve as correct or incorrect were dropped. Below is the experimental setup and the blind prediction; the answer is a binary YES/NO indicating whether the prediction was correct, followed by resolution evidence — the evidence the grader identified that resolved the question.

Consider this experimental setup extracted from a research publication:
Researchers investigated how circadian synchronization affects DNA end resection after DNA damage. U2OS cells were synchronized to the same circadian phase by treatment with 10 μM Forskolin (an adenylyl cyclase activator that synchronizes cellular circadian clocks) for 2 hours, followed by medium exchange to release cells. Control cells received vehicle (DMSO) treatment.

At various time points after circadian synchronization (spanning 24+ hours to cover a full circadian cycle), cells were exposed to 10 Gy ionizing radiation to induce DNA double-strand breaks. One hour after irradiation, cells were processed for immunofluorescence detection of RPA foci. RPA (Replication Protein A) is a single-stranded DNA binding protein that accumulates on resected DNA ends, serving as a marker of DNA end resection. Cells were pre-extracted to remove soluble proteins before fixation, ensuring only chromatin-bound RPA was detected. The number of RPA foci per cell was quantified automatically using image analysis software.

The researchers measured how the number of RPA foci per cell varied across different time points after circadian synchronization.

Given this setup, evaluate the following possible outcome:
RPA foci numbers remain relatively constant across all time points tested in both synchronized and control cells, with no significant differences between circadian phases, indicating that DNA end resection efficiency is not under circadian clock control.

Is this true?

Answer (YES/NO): NO